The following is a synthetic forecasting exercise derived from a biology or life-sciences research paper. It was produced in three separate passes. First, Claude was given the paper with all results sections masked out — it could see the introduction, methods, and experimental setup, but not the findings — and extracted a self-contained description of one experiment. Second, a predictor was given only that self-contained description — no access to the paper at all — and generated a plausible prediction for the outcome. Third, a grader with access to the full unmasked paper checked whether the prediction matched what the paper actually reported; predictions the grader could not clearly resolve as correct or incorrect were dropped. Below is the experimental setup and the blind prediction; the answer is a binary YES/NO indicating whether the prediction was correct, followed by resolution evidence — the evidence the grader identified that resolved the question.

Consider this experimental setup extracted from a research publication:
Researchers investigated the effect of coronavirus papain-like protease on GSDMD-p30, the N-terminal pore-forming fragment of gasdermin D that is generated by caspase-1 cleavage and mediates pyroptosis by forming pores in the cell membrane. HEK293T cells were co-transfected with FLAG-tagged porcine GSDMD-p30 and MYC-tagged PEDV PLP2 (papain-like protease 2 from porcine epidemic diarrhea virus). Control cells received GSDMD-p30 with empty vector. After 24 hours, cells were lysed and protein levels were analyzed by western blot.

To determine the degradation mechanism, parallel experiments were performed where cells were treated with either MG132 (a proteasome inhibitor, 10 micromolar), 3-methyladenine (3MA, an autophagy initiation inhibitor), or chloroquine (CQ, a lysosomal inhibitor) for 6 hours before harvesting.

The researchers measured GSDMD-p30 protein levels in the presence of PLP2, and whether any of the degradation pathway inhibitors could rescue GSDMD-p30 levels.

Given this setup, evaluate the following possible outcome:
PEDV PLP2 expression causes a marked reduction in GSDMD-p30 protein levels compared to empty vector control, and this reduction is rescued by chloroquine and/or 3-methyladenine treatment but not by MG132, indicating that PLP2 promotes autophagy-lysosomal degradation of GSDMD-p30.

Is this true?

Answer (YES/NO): NO